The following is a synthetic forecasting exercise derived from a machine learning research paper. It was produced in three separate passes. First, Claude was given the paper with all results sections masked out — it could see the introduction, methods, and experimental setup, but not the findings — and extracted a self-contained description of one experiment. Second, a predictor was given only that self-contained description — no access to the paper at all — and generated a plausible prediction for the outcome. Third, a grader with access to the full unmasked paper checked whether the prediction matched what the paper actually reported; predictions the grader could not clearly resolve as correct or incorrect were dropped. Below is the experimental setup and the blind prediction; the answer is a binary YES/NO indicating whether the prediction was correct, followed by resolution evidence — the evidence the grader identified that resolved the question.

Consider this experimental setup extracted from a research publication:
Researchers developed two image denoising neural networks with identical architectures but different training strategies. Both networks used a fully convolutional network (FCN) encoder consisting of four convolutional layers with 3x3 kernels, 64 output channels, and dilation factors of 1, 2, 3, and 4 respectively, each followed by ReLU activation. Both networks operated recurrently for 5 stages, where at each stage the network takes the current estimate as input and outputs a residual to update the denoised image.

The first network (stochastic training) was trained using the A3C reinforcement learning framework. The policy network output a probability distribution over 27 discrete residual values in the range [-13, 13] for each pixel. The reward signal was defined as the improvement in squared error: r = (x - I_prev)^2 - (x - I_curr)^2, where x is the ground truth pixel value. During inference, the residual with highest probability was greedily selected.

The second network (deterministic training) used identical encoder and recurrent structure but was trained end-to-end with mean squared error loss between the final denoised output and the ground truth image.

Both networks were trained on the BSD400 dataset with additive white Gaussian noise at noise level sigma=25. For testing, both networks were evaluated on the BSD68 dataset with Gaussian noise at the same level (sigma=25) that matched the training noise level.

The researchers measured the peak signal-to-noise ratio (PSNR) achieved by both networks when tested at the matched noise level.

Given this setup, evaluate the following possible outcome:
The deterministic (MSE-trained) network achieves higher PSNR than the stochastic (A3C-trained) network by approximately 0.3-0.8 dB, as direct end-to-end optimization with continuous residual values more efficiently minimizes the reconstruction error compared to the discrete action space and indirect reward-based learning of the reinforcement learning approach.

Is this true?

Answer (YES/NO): NO